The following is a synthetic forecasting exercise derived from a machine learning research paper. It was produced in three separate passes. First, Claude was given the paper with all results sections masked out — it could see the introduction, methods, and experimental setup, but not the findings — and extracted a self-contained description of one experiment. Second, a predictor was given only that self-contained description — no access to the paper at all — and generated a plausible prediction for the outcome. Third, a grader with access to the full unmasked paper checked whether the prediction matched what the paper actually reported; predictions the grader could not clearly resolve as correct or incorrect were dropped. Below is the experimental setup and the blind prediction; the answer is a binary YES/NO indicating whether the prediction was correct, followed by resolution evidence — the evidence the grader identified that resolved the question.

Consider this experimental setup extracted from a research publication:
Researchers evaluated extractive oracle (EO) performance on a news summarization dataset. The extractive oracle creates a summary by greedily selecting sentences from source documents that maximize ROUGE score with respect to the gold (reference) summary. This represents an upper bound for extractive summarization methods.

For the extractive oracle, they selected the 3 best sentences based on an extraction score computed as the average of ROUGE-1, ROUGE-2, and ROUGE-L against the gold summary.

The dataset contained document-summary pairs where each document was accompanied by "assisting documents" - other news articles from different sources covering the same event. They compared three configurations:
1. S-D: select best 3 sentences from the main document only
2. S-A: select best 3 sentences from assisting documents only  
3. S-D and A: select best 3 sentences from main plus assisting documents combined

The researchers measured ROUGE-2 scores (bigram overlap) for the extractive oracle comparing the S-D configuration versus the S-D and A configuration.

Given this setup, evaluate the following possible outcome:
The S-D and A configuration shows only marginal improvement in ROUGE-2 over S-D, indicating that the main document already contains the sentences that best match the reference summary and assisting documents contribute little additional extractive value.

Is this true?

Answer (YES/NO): NO